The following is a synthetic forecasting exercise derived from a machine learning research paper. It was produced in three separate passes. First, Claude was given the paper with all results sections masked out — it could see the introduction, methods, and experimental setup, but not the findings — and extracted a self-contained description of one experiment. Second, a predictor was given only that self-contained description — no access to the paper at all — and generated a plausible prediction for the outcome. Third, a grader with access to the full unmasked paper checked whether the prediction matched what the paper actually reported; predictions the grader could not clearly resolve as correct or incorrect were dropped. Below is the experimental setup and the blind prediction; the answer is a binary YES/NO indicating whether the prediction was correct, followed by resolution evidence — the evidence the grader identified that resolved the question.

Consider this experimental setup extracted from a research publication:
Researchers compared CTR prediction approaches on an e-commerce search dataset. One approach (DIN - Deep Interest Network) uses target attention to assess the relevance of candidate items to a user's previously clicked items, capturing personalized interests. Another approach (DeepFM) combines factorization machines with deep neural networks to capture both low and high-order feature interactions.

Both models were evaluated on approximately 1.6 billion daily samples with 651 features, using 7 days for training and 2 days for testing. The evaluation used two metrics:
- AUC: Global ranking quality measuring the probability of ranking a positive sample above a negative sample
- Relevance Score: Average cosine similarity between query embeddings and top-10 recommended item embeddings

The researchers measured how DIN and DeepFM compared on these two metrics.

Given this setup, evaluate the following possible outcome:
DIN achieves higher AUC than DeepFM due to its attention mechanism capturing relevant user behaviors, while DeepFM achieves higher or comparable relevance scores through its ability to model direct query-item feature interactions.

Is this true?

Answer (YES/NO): NO